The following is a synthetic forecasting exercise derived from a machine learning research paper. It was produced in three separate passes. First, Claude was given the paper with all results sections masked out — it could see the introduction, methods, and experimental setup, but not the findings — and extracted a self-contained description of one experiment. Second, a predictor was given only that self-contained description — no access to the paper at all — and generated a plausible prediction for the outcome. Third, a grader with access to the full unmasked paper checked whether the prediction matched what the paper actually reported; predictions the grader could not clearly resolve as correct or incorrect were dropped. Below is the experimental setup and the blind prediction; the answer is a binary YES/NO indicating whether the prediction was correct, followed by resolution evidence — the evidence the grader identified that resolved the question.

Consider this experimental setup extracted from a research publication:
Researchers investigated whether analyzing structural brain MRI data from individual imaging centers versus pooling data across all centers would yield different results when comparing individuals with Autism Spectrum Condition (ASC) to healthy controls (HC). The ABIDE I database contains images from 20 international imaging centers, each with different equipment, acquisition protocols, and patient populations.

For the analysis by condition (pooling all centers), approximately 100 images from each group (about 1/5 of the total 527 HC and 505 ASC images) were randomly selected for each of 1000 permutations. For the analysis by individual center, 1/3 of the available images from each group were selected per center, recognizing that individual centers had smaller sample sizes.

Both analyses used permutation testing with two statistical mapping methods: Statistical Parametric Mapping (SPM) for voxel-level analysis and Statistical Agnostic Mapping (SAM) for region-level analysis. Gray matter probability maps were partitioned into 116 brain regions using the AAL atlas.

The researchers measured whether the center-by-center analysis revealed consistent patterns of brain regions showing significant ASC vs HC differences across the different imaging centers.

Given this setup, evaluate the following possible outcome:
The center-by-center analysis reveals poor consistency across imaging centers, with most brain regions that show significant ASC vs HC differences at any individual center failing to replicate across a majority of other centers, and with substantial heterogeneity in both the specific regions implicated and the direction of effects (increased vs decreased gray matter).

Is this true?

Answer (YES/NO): YES